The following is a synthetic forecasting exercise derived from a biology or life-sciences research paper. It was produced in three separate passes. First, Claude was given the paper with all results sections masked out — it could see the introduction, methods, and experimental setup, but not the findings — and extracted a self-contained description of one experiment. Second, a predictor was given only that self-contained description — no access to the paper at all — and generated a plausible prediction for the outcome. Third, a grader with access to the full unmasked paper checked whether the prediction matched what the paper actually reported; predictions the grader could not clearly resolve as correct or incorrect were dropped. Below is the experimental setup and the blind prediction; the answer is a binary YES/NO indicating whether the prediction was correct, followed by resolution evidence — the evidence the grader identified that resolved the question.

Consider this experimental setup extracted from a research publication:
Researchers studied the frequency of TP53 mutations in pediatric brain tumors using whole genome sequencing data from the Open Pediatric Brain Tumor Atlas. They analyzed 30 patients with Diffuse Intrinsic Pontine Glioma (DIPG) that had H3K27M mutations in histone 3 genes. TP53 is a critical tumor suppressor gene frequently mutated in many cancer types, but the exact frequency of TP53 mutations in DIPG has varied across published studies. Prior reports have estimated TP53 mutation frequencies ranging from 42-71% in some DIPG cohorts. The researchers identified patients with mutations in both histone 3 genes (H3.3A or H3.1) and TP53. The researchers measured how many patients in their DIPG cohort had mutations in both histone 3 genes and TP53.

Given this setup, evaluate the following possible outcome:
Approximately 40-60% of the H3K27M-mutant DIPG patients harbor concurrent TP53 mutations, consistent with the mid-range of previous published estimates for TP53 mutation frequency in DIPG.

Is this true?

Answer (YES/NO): YES